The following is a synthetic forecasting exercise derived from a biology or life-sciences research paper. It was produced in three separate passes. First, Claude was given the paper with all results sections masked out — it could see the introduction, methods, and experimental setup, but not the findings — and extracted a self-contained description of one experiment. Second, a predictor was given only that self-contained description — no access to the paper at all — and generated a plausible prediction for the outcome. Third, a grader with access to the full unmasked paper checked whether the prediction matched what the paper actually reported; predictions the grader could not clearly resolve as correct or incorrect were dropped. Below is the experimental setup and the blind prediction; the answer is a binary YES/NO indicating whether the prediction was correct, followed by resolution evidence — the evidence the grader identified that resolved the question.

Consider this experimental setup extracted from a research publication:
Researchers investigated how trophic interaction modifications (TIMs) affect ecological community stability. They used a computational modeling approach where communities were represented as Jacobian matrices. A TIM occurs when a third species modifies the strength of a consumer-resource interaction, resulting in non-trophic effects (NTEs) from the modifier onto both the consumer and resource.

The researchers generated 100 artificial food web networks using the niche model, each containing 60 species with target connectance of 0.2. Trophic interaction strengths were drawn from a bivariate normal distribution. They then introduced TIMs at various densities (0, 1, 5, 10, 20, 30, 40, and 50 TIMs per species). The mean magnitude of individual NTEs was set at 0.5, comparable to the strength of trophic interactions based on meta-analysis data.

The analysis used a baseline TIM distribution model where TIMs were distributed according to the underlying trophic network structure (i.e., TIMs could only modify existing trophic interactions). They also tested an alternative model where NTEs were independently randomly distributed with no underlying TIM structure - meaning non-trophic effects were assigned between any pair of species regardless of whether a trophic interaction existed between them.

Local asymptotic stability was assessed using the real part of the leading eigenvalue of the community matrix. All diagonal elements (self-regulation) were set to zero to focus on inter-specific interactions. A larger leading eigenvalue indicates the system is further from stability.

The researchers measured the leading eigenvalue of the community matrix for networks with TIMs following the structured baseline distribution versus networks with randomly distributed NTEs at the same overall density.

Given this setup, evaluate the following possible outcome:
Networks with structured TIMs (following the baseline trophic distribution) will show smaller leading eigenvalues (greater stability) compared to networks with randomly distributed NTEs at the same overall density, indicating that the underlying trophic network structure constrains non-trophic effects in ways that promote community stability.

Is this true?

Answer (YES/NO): NO